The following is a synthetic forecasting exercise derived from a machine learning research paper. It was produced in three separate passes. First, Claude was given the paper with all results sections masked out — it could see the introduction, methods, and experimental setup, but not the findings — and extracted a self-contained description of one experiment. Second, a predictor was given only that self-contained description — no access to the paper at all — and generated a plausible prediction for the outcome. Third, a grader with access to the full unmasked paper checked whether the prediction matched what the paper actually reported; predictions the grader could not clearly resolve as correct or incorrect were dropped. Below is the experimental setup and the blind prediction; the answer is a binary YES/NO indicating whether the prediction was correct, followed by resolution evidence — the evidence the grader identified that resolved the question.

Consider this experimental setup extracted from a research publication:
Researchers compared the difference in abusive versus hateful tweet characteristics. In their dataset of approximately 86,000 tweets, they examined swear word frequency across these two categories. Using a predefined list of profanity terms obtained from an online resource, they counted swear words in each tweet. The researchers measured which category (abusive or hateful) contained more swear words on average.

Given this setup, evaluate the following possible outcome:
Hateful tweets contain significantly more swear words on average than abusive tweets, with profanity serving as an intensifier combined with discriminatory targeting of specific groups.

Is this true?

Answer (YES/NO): NO